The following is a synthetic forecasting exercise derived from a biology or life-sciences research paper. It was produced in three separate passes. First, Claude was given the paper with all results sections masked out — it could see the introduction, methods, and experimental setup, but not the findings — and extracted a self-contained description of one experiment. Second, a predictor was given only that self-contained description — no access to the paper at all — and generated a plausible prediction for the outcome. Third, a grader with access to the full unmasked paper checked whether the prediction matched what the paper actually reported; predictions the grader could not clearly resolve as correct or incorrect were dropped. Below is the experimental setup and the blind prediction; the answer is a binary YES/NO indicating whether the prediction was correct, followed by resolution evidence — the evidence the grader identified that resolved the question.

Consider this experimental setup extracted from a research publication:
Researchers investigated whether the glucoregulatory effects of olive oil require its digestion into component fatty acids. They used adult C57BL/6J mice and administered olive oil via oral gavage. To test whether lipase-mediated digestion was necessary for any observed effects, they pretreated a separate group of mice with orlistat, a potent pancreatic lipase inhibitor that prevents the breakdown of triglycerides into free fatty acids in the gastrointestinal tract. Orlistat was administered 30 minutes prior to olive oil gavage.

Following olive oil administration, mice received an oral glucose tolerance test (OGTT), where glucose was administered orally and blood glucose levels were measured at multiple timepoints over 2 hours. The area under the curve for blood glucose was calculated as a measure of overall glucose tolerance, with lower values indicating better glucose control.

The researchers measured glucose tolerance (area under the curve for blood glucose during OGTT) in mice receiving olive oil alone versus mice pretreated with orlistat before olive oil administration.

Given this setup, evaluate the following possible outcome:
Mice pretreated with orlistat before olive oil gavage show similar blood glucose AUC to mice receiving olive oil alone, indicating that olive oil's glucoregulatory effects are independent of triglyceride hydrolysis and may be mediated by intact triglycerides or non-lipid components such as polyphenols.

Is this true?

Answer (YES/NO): NO